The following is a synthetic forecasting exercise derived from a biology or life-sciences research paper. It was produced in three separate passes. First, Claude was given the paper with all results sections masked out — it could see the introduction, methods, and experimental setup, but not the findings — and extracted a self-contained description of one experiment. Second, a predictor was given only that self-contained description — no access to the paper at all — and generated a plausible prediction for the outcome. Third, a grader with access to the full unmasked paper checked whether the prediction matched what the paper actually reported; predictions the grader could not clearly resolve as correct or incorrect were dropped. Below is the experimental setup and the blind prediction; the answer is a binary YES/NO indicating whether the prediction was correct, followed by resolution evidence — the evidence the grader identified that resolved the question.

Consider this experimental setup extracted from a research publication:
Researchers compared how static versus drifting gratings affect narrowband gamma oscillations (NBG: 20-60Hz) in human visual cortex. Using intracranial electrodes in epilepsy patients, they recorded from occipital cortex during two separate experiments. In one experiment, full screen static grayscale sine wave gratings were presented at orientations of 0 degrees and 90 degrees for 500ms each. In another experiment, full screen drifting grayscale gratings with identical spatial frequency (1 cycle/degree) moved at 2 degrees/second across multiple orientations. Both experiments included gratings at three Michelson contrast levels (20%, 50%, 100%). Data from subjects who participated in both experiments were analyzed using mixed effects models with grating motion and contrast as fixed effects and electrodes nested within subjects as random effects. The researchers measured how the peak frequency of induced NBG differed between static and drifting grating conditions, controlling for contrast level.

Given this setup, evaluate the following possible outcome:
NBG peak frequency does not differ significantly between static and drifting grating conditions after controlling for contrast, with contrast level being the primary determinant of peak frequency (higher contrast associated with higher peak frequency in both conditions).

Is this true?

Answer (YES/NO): NO